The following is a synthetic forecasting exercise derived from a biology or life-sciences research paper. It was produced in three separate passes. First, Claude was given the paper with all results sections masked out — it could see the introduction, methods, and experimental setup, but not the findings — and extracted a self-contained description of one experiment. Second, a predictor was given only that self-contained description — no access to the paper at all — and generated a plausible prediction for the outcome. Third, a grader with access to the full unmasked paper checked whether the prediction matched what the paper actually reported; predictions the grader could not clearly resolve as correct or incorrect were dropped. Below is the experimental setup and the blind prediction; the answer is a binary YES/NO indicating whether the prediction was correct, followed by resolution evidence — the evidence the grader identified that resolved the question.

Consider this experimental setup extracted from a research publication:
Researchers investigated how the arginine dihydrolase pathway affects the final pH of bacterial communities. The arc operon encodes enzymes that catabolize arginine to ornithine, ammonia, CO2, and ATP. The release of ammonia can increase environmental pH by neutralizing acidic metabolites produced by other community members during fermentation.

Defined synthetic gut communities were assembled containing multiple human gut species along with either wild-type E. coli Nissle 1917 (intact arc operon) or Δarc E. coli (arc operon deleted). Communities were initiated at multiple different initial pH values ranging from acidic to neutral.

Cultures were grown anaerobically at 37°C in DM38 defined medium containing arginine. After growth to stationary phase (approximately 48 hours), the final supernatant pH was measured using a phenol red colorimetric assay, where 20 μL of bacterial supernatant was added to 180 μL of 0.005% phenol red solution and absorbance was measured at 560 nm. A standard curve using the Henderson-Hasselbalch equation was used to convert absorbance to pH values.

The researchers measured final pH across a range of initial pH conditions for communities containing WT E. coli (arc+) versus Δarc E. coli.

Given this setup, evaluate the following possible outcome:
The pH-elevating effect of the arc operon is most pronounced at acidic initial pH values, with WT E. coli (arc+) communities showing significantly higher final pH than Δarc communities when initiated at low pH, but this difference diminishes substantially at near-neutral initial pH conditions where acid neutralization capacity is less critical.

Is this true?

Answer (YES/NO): YES